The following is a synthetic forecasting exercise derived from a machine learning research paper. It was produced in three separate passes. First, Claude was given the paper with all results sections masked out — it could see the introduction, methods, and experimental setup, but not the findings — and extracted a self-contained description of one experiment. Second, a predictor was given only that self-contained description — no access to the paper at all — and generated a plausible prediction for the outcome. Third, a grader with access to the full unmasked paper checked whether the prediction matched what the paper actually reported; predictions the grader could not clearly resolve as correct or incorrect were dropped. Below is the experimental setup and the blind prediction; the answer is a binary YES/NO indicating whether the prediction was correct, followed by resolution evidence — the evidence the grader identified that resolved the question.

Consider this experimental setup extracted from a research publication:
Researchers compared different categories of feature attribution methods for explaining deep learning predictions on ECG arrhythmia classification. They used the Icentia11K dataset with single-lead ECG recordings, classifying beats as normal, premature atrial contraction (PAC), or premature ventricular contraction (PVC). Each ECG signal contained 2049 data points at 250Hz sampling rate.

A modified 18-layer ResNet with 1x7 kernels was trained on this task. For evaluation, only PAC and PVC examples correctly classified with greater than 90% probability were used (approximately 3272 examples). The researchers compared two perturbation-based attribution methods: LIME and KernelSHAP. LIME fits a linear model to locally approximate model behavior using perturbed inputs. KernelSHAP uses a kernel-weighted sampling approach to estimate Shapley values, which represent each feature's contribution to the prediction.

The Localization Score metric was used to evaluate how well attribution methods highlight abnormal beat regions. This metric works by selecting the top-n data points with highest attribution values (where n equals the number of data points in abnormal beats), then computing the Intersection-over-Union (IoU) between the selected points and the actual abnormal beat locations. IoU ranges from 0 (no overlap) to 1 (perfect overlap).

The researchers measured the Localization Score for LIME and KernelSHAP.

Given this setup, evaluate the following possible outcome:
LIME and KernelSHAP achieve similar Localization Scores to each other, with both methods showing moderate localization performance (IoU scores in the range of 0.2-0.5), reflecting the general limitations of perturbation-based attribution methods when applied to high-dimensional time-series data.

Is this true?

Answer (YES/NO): NO